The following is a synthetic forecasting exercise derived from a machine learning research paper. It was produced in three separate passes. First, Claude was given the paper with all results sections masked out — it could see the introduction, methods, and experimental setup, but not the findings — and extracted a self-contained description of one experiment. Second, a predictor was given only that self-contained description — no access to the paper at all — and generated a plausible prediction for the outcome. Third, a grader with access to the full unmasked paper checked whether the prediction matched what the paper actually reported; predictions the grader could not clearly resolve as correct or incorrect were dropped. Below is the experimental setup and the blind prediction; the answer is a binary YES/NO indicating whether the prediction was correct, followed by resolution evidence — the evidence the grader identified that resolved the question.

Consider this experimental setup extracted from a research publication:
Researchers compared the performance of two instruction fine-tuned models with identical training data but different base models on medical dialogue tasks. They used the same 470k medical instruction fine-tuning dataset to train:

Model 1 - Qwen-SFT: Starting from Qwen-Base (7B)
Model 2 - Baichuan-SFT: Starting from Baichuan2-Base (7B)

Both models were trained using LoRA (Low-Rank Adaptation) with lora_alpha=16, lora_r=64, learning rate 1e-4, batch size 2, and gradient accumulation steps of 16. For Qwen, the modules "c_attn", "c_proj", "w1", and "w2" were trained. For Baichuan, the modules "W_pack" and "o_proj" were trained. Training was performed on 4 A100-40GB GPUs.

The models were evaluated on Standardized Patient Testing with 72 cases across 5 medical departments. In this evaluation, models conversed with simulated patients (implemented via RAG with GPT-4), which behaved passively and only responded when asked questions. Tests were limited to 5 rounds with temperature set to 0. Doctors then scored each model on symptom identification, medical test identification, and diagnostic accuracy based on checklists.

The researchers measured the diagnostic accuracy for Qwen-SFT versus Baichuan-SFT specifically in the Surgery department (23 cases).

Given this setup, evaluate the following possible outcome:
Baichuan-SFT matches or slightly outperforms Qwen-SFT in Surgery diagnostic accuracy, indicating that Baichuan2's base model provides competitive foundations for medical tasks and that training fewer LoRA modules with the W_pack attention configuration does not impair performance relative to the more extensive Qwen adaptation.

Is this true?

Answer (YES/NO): NO